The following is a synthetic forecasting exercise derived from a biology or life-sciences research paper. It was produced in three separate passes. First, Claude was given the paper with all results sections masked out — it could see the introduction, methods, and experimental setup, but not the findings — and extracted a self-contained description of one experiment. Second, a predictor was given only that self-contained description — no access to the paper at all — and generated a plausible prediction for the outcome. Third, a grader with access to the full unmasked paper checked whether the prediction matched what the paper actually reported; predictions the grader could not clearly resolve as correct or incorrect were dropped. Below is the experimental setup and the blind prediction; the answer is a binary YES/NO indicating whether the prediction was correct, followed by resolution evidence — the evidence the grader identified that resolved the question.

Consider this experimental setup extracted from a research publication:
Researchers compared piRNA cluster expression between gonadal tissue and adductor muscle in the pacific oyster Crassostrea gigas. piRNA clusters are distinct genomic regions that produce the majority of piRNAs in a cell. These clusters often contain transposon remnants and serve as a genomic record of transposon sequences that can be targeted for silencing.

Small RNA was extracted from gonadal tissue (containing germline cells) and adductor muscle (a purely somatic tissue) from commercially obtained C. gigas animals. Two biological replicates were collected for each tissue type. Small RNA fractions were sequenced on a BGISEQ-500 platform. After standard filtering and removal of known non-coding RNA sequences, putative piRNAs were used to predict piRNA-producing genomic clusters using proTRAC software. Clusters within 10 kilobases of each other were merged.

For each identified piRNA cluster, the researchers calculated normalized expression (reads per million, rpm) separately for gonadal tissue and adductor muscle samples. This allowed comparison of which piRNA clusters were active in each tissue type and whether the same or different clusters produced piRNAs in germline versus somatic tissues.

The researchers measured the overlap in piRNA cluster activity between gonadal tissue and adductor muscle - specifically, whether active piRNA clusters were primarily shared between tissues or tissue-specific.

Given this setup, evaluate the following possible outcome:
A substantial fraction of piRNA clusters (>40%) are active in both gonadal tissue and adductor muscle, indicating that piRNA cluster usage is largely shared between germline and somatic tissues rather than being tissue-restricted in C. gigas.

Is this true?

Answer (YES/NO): NO